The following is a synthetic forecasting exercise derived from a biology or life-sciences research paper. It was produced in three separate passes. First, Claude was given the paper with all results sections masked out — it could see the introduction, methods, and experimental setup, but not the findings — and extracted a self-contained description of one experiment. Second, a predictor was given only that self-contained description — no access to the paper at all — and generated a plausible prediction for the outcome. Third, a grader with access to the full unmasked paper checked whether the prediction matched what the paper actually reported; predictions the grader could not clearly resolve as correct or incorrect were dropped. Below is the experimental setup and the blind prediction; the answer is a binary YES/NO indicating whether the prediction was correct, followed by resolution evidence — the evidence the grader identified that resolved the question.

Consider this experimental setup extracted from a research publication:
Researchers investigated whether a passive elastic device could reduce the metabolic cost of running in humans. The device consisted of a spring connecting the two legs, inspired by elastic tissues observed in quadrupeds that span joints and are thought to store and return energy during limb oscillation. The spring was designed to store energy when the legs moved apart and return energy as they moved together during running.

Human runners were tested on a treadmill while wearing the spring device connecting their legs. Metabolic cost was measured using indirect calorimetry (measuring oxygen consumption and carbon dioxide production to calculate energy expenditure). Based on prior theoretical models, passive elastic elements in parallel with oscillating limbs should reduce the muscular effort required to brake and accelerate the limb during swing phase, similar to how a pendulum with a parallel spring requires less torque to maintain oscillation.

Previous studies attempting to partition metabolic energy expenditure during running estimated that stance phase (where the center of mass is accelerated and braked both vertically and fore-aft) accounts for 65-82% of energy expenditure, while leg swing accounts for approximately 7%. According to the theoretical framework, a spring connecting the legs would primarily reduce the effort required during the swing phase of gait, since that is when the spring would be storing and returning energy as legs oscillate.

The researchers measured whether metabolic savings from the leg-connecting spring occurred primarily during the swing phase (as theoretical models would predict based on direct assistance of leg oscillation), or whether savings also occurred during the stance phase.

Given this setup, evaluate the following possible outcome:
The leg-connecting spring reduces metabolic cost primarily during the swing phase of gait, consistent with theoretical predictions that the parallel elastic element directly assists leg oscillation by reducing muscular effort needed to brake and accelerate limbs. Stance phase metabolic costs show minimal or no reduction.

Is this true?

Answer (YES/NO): NO